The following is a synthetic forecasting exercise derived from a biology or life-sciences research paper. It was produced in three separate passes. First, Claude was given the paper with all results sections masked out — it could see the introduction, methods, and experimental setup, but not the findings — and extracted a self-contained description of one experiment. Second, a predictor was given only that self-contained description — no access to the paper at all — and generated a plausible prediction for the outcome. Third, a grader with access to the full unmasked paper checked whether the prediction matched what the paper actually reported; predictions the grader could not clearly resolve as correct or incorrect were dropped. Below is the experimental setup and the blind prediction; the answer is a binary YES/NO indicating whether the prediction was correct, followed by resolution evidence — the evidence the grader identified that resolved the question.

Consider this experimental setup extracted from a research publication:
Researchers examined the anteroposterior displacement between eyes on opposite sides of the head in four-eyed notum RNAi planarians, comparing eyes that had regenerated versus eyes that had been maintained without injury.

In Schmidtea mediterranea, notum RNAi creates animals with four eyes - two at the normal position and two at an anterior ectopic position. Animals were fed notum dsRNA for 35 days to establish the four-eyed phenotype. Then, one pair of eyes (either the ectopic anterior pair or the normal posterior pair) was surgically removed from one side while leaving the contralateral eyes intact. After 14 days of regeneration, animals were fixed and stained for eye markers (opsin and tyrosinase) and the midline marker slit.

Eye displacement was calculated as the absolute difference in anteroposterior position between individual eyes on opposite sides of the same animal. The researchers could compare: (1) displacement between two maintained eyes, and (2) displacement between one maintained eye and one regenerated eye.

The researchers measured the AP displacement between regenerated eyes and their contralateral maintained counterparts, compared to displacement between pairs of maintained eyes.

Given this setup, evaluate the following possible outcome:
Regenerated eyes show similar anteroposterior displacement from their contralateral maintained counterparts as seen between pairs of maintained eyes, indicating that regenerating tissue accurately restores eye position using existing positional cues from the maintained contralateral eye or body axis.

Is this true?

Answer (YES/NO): YES